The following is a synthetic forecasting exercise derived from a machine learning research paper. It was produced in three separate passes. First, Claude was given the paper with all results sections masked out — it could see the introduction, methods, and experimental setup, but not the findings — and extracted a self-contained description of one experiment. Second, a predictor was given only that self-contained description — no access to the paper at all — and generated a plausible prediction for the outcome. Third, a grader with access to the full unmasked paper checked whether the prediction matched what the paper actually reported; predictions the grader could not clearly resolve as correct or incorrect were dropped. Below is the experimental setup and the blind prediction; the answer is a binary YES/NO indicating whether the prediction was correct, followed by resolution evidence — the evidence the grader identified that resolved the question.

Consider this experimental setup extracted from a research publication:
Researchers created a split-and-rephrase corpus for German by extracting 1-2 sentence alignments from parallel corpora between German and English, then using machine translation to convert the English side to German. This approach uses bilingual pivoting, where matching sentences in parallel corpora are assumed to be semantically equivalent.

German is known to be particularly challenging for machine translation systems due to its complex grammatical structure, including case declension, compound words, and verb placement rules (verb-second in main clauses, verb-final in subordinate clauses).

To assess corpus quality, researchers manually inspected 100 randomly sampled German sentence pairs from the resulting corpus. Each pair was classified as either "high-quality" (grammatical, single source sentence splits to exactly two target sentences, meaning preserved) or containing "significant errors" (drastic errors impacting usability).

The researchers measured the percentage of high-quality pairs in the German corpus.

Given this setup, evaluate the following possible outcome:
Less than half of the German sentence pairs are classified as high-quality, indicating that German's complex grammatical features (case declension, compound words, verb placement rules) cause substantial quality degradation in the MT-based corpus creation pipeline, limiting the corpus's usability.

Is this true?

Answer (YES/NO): NO